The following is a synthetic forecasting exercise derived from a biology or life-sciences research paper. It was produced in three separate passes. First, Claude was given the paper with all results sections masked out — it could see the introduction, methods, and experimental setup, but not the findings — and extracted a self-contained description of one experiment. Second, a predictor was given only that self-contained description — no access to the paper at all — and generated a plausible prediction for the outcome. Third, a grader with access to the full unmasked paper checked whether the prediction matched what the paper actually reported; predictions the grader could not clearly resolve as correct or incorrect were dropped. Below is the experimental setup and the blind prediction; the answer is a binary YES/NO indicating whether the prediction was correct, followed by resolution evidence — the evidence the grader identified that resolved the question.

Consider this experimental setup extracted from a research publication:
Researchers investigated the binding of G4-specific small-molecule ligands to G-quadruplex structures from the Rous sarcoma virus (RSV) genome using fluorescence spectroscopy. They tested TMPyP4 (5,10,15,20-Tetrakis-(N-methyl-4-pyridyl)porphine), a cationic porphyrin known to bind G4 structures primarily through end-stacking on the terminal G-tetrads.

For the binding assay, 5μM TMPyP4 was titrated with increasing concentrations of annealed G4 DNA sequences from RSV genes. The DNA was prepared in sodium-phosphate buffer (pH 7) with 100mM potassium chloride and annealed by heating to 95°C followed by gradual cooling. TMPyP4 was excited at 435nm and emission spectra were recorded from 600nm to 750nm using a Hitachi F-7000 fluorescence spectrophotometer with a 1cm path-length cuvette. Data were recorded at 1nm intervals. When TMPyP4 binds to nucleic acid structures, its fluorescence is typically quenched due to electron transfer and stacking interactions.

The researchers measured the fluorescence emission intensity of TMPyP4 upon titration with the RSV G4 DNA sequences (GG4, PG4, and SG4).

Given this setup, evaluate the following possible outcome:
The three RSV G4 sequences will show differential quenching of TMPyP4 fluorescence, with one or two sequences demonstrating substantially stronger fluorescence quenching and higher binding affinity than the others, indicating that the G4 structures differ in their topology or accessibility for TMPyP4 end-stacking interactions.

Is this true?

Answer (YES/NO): NO